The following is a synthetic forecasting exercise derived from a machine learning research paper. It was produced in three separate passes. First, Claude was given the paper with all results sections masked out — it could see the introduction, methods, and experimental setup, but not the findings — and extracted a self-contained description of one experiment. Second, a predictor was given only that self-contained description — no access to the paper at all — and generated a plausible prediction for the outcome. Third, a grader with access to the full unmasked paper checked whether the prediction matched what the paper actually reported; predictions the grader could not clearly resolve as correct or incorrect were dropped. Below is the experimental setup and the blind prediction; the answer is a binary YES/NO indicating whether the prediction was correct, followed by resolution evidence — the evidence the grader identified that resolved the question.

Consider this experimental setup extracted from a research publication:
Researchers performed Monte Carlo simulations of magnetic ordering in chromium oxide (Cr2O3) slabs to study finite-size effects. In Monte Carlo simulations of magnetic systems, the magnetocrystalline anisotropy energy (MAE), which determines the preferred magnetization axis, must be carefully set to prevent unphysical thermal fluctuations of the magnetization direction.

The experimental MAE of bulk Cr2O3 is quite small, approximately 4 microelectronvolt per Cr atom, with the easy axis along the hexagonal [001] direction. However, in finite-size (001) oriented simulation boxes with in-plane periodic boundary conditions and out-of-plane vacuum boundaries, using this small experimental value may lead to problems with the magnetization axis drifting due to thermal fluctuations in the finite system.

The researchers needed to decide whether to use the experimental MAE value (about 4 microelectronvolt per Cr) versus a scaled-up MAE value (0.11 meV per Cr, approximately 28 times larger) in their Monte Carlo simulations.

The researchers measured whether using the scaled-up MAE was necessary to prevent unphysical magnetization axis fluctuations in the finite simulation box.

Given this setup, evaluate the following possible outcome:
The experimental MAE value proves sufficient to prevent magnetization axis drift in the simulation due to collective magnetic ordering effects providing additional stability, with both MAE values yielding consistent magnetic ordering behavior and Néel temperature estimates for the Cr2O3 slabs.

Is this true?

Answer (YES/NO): NO